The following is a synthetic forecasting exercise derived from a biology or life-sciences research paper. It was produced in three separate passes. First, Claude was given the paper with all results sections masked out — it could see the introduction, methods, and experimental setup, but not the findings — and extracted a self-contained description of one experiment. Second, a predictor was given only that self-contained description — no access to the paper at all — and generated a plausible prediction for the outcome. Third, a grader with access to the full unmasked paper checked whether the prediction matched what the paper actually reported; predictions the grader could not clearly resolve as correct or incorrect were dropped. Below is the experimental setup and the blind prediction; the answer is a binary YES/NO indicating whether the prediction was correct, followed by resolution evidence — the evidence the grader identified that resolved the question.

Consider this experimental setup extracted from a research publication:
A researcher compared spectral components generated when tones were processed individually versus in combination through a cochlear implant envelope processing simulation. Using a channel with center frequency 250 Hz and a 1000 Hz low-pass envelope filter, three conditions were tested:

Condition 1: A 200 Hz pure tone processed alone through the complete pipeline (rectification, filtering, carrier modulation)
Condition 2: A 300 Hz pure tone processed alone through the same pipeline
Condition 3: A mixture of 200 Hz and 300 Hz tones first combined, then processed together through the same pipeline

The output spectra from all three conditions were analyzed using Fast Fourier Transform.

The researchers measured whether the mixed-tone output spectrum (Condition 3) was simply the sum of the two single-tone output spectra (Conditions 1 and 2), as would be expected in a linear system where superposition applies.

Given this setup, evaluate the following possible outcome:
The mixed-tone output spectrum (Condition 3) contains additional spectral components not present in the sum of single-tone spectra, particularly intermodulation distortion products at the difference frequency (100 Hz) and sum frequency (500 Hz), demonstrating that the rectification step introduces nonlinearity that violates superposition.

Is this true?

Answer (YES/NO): NO